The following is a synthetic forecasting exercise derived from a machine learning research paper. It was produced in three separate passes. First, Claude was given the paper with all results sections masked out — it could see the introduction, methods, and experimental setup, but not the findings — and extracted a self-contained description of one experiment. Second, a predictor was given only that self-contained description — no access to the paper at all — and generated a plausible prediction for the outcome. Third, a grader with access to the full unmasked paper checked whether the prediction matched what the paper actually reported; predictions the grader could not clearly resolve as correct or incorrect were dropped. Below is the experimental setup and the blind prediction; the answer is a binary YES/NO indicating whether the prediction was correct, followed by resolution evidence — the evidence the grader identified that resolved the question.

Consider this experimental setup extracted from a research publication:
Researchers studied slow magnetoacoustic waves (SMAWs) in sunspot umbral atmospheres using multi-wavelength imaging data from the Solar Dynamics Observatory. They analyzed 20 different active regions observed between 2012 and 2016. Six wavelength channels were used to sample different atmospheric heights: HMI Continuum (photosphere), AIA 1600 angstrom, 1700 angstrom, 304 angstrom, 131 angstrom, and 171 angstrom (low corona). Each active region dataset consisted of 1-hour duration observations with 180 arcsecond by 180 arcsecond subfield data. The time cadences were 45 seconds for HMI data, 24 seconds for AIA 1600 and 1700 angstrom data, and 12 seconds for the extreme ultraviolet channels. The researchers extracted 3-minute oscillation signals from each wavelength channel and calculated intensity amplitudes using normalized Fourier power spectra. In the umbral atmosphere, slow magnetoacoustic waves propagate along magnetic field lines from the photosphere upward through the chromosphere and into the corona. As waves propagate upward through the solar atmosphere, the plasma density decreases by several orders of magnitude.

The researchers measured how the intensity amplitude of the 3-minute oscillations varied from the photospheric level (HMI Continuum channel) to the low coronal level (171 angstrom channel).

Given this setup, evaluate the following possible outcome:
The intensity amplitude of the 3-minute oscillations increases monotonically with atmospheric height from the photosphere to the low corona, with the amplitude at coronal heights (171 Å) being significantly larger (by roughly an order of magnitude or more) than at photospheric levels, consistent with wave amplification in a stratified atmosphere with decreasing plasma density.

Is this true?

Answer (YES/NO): NO